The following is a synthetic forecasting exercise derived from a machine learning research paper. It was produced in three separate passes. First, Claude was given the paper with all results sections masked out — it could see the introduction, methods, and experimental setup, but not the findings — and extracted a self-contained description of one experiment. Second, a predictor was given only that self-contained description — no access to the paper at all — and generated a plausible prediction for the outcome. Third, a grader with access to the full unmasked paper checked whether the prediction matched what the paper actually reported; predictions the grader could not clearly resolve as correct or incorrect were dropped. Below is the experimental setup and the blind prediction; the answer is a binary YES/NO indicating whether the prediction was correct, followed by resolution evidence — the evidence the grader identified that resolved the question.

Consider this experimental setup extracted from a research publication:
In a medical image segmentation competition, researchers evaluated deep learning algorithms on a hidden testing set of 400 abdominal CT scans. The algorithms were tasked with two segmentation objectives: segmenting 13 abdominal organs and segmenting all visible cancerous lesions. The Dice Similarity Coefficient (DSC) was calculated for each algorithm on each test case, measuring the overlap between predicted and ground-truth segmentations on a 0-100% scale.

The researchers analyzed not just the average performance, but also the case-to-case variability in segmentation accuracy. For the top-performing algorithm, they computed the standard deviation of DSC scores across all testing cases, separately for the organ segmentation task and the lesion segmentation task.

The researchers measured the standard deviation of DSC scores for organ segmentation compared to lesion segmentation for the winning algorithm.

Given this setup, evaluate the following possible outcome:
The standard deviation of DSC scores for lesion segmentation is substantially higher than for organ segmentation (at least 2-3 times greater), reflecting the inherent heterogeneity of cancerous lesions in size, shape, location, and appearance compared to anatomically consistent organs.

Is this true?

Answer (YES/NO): YES